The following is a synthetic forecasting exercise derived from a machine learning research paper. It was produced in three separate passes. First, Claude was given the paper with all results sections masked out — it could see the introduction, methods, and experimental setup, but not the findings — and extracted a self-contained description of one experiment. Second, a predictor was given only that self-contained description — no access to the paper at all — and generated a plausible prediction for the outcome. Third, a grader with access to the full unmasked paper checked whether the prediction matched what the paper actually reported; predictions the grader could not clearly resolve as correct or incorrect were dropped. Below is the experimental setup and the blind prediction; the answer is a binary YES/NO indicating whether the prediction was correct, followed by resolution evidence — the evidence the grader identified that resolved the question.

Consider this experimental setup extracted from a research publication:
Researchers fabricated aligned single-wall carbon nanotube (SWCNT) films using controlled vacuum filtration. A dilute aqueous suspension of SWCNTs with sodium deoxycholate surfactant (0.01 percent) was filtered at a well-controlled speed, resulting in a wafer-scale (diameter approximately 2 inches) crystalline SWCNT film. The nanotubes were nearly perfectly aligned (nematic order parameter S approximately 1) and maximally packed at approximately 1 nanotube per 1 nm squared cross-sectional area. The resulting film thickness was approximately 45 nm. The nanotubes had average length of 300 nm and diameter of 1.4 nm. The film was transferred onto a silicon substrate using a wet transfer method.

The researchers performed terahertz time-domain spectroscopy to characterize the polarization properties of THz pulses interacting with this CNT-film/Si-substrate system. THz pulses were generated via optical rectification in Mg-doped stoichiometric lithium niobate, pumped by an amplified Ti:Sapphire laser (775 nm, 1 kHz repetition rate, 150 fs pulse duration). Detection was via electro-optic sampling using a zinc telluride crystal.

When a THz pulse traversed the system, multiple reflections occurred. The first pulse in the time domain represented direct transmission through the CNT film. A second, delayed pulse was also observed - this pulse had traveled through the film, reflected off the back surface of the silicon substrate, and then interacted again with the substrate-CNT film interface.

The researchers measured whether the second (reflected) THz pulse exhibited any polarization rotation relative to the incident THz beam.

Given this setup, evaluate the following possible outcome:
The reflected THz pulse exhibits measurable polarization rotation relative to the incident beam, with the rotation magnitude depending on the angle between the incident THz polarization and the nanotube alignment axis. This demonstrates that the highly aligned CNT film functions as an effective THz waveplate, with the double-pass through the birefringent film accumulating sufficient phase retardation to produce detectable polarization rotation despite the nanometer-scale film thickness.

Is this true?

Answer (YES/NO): NO